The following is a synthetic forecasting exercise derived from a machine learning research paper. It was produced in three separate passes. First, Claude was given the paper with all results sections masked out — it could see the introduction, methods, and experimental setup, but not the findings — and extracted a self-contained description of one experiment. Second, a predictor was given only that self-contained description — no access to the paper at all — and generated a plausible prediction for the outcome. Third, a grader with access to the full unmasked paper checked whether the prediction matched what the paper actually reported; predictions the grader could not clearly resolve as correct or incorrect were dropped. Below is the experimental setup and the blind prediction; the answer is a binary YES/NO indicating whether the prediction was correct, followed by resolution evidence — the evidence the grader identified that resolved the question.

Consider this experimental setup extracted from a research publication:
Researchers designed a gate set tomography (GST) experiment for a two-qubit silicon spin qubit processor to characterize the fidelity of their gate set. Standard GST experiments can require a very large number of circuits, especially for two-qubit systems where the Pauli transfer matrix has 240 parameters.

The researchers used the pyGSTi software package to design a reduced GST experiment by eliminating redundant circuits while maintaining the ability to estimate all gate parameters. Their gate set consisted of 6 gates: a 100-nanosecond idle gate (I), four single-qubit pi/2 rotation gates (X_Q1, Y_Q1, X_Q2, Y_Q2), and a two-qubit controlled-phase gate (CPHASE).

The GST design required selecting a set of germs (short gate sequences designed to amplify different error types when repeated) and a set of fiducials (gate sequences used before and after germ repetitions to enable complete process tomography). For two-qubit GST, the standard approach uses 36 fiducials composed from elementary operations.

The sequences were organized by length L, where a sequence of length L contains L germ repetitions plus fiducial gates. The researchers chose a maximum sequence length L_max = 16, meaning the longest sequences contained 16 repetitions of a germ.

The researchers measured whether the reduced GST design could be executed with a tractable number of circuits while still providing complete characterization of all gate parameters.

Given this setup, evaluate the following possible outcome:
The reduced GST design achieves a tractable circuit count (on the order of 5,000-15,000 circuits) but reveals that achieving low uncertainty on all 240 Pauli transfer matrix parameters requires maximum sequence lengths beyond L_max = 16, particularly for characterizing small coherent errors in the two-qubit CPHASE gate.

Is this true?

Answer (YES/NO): NO